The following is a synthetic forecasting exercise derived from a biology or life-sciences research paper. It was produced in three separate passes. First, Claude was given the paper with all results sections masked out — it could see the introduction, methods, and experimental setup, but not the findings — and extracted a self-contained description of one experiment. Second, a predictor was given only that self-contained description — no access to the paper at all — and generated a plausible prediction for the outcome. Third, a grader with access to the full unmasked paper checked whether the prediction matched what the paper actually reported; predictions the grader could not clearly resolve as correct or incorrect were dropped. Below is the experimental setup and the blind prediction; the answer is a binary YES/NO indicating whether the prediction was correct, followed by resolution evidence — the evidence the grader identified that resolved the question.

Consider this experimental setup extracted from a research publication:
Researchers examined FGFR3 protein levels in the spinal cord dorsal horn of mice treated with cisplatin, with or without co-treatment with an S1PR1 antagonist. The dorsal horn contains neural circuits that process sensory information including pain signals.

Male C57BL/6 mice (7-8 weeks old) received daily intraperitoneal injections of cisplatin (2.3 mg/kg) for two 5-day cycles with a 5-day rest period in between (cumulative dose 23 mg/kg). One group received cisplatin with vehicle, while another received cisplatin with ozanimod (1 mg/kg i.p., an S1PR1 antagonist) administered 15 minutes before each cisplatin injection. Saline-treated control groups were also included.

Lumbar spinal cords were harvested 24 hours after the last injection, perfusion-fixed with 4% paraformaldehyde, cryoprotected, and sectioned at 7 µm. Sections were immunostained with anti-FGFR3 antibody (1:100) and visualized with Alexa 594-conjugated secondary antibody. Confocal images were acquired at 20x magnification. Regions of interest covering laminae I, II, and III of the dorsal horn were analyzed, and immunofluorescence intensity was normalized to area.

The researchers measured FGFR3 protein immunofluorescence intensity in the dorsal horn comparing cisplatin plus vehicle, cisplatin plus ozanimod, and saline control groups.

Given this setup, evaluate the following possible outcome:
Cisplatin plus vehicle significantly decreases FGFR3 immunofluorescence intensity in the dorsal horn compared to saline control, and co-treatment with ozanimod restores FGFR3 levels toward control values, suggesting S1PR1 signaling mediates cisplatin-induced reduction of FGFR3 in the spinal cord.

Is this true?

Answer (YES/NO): NO